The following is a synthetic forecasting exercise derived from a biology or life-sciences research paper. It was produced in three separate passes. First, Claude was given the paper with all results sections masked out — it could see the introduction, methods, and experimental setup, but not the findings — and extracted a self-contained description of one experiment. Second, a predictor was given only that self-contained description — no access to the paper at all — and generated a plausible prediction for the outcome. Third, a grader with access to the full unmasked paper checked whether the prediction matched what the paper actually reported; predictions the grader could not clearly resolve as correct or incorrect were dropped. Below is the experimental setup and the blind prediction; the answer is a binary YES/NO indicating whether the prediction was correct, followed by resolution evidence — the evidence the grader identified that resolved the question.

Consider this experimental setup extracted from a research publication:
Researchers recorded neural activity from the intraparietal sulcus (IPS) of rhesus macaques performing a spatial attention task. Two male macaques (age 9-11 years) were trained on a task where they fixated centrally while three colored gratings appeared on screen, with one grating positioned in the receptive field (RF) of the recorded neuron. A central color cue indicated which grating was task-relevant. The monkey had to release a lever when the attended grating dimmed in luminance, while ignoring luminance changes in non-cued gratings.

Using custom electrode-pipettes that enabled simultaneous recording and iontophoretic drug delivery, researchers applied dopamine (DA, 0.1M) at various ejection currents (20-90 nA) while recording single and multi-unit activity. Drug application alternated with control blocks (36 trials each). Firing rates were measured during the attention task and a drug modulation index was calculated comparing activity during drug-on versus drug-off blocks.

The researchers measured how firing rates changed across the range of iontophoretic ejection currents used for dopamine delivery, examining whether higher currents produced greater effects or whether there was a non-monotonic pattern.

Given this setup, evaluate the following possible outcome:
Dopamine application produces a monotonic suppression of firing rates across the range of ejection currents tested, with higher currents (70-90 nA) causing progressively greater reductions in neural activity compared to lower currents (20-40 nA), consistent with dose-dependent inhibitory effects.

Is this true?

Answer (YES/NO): NO